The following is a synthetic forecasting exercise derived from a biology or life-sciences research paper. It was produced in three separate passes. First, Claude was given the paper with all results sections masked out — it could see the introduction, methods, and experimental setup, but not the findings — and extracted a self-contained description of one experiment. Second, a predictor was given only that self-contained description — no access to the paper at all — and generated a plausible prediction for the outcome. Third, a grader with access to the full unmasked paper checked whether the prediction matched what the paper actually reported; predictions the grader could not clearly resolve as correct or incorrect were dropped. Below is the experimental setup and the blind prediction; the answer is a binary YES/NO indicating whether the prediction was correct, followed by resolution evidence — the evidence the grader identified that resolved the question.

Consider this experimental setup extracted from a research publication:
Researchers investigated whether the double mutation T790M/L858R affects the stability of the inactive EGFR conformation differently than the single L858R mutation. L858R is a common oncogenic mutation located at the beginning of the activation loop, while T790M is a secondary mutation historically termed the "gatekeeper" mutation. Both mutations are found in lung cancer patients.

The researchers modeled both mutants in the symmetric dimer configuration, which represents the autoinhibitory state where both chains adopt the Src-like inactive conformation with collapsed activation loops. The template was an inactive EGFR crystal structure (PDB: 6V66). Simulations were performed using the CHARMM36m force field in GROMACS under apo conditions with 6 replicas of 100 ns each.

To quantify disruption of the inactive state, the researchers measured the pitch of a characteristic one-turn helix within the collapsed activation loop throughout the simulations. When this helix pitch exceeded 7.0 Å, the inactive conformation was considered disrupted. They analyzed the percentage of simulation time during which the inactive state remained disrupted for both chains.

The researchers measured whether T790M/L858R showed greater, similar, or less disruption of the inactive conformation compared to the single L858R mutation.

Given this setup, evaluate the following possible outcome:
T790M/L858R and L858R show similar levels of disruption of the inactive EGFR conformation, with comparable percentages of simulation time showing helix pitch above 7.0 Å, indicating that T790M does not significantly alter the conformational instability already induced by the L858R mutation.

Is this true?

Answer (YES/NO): YES